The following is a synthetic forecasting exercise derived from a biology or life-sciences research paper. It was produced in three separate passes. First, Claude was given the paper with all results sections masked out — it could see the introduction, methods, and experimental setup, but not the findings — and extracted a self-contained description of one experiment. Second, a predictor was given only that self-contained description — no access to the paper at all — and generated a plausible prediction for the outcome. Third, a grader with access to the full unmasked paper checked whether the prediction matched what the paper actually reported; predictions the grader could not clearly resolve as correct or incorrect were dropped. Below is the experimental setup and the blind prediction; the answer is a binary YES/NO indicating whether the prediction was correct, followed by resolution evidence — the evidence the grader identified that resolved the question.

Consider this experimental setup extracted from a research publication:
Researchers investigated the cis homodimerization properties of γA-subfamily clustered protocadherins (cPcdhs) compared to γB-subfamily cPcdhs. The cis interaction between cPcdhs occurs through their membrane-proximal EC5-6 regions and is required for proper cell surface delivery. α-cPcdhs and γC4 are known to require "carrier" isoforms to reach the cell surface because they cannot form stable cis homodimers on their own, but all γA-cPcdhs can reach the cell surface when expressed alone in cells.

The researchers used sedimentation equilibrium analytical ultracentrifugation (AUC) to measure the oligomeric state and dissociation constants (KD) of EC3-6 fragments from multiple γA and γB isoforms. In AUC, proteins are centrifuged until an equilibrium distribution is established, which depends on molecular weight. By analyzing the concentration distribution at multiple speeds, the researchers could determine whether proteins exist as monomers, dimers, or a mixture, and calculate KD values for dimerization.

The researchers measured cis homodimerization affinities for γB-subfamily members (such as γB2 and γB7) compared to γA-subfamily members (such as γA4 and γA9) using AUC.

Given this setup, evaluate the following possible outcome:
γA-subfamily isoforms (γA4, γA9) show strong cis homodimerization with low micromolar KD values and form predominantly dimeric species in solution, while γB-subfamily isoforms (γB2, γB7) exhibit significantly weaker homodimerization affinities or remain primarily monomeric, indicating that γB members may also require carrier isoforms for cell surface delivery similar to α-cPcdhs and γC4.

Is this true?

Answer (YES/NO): NO